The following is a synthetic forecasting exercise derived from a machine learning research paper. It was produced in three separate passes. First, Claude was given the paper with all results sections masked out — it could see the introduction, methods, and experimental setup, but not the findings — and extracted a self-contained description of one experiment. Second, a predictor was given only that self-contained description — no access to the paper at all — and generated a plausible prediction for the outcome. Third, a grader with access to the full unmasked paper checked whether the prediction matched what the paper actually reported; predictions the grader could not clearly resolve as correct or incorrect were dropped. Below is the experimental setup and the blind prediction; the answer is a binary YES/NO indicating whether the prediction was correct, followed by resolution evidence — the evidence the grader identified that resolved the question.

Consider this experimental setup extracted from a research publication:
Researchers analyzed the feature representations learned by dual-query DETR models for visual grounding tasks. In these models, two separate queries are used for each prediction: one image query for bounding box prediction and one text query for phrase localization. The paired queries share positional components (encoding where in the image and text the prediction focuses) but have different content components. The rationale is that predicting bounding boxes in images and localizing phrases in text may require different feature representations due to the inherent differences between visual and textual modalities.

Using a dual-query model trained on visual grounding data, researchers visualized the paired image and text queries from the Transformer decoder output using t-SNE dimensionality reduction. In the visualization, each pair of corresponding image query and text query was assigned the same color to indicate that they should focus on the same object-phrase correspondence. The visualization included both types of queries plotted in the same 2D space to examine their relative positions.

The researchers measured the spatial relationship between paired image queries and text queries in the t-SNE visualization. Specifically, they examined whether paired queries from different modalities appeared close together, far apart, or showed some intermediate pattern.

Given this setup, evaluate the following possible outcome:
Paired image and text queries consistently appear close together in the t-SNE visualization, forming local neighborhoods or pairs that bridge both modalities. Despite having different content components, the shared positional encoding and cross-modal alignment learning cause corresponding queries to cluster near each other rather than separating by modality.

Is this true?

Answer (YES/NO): YES